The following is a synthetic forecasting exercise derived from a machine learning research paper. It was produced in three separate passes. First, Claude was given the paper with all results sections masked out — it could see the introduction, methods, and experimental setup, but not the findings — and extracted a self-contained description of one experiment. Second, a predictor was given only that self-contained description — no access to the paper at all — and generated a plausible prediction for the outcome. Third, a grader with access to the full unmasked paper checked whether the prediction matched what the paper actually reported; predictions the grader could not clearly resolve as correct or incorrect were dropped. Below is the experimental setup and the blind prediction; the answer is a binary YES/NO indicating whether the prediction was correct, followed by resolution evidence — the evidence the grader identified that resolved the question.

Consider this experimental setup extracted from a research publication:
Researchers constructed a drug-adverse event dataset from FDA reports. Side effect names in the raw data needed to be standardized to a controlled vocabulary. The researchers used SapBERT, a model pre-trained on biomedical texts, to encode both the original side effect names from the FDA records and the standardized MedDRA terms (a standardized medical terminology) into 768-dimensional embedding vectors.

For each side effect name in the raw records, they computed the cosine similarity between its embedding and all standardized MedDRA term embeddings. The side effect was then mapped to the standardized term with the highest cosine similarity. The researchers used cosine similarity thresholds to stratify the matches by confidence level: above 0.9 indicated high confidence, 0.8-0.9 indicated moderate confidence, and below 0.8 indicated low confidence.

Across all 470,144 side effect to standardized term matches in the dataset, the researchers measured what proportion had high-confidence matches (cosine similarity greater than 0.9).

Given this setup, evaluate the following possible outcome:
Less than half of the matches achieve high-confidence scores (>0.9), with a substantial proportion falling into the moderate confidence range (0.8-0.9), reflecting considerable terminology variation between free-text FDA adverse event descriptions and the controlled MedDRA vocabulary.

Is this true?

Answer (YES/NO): NO